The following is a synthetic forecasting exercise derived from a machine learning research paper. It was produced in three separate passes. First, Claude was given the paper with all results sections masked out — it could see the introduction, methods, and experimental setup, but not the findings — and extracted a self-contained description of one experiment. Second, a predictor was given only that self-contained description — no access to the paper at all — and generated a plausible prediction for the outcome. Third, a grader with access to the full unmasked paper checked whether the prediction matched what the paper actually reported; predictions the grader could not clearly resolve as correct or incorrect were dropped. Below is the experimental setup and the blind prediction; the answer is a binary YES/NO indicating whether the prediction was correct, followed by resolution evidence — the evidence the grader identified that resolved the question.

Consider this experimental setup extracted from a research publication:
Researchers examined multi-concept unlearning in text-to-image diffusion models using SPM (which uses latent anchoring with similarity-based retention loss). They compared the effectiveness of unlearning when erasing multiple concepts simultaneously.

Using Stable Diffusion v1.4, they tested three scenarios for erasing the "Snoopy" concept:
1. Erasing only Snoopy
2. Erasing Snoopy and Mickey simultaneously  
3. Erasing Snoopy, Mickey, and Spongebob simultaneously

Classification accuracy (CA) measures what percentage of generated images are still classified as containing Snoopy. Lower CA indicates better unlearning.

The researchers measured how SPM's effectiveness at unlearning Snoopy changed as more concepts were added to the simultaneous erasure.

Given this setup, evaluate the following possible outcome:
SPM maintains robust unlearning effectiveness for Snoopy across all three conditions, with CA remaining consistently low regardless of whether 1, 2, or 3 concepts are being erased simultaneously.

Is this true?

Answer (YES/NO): YES